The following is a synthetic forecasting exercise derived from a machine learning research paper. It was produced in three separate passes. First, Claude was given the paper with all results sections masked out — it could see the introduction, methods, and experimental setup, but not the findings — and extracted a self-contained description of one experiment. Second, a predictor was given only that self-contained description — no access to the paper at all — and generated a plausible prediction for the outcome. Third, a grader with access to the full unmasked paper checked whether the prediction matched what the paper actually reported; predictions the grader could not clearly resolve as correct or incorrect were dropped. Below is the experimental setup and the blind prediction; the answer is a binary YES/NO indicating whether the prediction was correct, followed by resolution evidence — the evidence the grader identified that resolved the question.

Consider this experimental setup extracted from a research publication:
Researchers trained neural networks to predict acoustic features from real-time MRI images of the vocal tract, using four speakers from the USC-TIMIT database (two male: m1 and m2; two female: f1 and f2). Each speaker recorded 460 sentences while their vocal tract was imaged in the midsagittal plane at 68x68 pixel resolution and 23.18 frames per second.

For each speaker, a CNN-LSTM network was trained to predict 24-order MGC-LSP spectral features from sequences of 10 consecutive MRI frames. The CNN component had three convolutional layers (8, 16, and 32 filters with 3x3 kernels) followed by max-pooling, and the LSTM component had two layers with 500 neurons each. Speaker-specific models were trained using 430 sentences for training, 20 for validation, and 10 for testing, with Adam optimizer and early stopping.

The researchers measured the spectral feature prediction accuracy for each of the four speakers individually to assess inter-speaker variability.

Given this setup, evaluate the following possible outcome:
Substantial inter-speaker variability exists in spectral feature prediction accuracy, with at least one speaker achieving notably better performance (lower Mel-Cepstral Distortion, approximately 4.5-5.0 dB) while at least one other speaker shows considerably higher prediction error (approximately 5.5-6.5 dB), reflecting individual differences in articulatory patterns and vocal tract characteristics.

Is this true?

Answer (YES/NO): NO